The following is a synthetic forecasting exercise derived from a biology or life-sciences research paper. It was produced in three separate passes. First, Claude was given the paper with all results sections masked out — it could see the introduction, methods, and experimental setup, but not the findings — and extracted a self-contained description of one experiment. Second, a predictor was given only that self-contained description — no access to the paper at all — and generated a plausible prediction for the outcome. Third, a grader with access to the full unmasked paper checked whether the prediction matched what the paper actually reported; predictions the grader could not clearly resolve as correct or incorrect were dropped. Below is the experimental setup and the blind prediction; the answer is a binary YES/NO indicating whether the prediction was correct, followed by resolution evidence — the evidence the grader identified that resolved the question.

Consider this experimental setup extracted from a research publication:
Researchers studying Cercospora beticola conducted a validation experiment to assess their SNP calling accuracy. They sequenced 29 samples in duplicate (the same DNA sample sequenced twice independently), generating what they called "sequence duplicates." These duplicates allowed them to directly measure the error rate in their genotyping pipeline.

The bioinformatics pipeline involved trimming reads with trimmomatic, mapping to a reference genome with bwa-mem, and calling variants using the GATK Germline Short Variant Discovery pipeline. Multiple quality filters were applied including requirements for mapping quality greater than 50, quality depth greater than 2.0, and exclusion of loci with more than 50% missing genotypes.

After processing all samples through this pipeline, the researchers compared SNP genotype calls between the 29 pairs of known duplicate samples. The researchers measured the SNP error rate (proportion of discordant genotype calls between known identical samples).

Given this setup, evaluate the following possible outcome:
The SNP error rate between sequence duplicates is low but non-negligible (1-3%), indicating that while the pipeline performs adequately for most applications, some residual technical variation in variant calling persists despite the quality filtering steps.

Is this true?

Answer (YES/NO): NO